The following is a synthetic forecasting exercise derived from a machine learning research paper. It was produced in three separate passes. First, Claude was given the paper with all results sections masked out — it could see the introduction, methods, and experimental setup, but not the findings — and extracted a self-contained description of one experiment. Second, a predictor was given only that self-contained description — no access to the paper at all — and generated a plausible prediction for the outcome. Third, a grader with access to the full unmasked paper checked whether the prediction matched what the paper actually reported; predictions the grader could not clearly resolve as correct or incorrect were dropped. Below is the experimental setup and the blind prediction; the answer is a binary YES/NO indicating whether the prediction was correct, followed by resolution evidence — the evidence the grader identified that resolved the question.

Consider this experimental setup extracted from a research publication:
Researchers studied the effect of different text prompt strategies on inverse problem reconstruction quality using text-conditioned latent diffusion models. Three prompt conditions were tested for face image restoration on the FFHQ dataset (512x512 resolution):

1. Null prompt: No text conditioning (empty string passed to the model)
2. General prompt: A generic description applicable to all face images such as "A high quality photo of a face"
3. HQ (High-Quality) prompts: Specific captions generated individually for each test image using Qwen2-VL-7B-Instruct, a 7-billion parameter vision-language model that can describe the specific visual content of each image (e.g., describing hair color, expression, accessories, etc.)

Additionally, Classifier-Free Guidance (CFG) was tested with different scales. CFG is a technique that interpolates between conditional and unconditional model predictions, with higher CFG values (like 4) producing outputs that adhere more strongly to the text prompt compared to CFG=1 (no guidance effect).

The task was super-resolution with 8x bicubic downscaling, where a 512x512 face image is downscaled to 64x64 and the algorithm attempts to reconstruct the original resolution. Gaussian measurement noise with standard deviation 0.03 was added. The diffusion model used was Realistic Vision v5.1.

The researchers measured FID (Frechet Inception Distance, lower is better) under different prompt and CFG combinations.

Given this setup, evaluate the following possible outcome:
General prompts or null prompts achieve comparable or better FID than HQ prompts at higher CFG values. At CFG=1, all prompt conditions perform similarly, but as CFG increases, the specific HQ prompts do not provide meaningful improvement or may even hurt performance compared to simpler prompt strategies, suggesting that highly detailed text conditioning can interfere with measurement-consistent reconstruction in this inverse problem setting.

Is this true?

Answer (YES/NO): NO